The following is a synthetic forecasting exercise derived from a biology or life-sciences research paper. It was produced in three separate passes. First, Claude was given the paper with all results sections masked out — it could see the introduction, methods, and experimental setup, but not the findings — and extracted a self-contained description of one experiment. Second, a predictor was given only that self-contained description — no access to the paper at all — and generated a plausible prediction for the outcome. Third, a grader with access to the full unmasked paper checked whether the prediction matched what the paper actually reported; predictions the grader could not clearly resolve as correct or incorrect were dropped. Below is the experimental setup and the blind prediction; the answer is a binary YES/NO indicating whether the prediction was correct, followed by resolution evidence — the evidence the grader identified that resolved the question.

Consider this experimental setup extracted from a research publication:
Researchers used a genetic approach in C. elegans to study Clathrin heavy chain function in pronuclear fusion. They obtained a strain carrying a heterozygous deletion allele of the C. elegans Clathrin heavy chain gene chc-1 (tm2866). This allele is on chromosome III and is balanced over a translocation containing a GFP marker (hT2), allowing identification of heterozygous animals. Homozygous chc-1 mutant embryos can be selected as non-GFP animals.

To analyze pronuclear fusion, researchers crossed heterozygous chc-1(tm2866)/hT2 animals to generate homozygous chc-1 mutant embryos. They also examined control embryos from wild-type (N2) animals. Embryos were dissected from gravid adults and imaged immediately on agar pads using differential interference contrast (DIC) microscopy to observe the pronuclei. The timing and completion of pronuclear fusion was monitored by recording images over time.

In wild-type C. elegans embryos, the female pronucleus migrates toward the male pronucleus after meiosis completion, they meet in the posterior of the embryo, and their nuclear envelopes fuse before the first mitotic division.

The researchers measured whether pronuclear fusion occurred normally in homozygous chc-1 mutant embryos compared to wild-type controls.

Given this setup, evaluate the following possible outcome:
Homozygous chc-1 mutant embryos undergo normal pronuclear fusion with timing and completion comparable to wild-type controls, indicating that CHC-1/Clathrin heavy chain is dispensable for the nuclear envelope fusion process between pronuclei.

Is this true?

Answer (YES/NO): NO